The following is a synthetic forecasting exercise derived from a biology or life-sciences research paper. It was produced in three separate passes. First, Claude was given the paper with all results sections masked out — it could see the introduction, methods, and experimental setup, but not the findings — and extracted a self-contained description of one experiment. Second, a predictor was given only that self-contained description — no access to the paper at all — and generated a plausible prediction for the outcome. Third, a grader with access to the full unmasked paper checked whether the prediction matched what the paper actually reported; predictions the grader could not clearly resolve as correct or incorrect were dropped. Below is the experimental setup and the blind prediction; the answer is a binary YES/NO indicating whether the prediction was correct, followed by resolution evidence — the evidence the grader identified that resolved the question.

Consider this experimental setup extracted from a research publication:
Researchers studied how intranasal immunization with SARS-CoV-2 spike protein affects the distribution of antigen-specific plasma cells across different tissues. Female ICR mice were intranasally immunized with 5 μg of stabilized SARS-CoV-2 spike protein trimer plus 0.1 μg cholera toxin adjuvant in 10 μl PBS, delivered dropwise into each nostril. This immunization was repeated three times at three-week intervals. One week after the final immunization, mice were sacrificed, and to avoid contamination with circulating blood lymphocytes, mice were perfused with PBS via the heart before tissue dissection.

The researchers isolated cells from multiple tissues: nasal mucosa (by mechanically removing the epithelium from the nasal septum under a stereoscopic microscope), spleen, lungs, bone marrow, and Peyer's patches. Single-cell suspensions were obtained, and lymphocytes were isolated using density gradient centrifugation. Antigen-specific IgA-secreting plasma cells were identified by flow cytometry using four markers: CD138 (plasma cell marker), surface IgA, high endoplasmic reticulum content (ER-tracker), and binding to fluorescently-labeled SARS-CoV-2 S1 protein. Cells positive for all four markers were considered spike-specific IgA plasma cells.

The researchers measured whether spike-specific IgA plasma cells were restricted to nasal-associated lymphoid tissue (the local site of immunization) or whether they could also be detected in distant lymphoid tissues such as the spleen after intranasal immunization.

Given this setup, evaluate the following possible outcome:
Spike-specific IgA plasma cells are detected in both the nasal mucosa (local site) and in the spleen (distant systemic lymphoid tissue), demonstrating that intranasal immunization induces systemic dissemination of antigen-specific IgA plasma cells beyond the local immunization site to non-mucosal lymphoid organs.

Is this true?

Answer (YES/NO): YES